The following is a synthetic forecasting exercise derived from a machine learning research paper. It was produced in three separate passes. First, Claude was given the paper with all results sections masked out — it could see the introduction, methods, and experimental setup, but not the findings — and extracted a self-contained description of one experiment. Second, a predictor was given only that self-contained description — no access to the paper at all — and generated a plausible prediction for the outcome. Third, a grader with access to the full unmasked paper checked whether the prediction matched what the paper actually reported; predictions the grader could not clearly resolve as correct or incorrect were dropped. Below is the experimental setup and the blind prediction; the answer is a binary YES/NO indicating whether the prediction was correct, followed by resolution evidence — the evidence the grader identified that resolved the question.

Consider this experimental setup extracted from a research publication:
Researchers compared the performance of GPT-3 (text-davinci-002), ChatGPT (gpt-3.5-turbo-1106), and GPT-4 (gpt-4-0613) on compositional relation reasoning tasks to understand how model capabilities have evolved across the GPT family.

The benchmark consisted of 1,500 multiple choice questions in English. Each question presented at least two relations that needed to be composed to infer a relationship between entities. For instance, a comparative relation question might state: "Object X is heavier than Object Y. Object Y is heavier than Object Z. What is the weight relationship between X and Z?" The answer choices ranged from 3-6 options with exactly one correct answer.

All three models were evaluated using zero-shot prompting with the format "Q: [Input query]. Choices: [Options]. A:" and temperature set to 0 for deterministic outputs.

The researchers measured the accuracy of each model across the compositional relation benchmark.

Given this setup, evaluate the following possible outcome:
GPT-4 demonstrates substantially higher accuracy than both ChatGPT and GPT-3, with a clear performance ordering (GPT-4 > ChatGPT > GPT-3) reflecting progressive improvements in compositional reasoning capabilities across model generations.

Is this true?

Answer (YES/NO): YES